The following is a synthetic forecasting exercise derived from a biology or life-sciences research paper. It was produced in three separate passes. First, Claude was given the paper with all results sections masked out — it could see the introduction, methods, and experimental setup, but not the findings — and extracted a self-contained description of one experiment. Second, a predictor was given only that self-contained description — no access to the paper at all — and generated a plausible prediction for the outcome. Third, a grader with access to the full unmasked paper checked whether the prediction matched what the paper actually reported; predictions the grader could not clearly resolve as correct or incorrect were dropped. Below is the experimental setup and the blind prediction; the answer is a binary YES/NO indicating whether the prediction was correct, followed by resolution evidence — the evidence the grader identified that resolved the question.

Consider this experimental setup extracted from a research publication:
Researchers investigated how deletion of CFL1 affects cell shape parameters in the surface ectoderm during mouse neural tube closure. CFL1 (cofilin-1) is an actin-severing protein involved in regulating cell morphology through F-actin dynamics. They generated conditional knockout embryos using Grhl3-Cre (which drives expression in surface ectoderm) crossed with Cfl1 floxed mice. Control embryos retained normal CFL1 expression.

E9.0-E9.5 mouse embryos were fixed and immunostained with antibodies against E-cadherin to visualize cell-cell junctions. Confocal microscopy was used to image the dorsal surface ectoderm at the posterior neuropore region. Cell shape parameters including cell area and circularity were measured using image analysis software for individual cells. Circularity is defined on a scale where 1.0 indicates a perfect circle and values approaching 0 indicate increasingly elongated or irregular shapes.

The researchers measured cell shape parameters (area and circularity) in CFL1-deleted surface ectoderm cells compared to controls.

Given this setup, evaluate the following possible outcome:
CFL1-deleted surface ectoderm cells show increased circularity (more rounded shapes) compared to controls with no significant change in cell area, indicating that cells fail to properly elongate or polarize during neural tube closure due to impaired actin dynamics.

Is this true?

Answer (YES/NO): NO